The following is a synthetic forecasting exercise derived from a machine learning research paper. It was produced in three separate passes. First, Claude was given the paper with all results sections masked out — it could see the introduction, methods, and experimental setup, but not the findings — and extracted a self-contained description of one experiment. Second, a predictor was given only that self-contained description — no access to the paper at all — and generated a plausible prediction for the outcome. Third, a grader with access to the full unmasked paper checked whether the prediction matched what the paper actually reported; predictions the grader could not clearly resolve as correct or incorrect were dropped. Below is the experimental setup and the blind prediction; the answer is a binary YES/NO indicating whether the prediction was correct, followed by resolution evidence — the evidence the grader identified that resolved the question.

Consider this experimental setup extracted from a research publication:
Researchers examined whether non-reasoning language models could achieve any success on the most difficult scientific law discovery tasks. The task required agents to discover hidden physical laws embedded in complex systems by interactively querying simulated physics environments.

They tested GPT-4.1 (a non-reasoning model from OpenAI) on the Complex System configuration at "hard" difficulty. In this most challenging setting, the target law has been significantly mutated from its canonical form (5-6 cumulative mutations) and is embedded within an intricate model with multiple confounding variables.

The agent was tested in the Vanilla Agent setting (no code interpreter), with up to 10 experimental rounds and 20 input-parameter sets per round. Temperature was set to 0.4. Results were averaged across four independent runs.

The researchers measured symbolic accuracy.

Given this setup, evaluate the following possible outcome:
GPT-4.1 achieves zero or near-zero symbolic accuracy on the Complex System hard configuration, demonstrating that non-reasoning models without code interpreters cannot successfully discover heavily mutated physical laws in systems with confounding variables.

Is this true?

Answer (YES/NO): YES